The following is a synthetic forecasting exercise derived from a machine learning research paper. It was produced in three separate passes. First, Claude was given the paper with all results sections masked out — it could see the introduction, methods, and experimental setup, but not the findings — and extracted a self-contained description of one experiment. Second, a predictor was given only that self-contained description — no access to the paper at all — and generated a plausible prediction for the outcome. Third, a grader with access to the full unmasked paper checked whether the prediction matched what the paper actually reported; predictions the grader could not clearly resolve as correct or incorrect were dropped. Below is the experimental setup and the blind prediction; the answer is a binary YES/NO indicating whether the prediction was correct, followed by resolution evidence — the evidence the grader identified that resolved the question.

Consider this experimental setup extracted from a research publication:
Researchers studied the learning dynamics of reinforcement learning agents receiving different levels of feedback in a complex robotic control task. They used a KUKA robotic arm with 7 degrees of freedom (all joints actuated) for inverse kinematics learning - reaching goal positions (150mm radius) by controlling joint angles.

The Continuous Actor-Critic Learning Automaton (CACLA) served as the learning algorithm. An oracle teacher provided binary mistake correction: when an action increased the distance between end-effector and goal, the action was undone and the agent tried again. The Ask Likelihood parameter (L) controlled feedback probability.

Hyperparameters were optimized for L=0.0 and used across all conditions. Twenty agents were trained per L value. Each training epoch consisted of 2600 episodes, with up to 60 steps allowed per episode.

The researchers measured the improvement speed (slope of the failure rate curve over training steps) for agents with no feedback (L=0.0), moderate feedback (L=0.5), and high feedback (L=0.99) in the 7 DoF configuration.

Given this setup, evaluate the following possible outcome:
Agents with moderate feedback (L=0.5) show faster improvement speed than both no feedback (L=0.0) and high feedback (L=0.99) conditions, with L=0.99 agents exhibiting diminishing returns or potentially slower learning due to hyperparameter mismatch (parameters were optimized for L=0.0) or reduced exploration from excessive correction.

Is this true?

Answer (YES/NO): YES